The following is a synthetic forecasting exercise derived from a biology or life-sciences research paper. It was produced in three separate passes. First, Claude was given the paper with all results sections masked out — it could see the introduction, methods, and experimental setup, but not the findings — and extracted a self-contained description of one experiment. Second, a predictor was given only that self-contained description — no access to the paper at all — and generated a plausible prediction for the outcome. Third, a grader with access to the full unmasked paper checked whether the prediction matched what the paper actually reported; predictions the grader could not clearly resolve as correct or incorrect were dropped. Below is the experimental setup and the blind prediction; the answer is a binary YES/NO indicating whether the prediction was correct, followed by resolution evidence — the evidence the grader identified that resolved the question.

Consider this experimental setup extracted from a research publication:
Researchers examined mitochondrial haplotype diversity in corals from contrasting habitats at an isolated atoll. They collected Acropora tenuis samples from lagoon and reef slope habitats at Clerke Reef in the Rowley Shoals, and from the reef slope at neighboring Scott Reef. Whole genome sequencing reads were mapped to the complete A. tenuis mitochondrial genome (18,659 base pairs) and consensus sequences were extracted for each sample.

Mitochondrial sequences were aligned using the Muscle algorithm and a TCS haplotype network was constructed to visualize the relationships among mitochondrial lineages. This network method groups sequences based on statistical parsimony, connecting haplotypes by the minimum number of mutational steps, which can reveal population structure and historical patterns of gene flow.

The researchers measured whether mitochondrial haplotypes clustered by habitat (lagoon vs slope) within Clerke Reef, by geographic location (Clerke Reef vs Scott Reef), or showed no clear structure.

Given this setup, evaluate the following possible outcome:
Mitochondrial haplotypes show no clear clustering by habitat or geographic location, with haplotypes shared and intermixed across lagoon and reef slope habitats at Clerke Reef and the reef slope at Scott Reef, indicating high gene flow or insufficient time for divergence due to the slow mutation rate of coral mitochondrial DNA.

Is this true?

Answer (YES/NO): YES